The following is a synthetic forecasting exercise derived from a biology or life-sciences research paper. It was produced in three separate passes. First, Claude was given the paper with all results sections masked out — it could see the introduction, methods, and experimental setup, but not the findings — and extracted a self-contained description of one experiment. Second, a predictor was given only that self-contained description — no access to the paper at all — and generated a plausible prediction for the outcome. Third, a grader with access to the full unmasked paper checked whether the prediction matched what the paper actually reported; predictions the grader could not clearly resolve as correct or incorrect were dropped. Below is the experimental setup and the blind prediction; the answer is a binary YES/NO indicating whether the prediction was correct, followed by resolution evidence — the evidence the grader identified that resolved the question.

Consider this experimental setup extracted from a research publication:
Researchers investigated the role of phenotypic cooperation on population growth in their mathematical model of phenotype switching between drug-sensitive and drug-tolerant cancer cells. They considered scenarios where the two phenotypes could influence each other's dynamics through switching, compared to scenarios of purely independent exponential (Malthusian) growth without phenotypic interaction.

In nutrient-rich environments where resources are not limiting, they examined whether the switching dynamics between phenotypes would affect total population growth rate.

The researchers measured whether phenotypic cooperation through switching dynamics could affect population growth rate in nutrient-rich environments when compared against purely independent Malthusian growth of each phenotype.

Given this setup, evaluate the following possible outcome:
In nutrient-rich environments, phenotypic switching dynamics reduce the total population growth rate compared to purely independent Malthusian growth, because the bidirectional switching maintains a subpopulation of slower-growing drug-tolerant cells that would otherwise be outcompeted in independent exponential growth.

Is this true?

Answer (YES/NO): NO